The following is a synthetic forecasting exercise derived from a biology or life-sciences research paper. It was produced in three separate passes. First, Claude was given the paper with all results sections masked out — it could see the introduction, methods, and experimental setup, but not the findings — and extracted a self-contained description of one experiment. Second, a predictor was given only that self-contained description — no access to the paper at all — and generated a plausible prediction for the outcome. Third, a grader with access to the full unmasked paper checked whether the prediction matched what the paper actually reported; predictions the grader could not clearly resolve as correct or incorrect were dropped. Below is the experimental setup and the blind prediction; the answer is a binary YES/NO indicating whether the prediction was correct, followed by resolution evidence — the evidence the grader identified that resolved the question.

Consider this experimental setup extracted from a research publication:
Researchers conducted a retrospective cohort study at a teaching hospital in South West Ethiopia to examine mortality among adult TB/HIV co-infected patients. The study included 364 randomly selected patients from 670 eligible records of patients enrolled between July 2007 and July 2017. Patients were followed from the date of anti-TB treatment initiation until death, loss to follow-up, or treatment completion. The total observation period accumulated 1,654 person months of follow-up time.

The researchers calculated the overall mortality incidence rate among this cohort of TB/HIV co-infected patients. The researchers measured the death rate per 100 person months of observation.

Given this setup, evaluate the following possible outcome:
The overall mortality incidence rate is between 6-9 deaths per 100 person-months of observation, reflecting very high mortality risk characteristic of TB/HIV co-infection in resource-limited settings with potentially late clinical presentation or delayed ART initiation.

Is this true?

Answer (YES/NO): NO